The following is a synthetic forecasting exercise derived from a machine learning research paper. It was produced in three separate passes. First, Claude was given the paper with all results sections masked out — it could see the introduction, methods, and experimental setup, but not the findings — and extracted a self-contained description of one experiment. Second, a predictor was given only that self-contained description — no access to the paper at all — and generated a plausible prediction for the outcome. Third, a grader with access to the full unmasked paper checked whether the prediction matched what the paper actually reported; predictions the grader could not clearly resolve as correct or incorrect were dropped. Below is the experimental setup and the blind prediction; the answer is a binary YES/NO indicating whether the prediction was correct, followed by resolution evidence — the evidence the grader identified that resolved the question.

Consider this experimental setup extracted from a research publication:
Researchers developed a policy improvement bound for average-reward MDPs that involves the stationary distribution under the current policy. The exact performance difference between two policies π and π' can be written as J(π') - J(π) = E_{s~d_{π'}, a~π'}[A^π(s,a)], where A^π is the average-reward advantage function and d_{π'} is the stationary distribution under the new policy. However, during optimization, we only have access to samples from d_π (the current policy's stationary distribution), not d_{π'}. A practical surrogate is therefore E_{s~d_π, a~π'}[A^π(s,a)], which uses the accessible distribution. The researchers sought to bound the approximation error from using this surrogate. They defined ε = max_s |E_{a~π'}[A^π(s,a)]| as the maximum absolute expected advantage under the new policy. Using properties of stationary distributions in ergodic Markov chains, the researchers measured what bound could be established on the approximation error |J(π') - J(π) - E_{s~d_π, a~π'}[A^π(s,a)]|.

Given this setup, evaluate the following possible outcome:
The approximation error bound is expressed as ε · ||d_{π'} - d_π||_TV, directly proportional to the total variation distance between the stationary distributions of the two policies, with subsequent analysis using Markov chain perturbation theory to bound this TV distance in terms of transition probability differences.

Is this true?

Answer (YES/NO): YES